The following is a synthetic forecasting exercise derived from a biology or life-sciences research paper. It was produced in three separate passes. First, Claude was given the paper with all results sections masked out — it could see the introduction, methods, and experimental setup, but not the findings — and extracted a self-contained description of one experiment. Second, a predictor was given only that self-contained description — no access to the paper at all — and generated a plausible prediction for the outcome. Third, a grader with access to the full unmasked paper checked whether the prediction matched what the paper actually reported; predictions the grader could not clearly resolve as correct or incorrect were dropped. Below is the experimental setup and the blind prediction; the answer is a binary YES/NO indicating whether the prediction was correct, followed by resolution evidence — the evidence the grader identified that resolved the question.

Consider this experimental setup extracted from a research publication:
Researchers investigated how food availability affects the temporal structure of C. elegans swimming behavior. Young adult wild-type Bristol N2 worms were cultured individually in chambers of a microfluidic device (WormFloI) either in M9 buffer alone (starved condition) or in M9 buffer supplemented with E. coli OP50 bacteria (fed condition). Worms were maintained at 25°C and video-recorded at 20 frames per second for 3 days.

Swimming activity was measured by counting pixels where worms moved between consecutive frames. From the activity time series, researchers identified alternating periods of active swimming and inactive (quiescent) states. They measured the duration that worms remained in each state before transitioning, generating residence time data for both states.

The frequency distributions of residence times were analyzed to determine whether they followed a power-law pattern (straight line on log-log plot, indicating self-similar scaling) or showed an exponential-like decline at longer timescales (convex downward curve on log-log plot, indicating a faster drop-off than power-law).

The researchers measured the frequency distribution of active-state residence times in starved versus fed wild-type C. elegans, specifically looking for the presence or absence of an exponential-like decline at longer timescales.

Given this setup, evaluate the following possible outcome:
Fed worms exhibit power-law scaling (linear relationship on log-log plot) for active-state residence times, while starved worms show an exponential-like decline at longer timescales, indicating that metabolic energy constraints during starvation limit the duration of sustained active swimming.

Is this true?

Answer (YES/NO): NO